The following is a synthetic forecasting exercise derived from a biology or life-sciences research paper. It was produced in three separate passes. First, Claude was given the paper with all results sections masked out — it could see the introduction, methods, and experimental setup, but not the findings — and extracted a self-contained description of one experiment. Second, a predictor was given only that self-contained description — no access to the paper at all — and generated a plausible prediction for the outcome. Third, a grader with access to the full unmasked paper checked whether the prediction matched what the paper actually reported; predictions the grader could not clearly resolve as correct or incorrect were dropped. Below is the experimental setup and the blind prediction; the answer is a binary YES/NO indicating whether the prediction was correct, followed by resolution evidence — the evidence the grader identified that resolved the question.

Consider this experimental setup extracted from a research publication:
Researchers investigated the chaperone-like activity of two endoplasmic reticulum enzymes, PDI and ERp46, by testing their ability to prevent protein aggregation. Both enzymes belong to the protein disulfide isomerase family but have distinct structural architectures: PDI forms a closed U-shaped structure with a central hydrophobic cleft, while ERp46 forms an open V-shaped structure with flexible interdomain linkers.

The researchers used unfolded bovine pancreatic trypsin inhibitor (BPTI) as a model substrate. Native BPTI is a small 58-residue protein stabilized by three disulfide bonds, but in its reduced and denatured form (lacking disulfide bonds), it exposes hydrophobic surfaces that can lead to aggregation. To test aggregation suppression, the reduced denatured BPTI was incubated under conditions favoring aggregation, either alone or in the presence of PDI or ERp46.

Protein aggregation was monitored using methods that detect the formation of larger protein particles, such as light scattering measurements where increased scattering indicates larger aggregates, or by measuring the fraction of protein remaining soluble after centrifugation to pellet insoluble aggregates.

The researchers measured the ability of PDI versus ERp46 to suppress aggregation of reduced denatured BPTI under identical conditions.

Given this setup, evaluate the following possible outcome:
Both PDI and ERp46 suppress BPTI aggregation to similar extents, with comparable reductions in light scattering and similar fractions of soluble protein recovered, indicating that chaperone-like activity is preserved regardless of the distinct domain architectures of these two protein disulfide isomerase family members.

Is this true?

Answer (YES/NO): NO